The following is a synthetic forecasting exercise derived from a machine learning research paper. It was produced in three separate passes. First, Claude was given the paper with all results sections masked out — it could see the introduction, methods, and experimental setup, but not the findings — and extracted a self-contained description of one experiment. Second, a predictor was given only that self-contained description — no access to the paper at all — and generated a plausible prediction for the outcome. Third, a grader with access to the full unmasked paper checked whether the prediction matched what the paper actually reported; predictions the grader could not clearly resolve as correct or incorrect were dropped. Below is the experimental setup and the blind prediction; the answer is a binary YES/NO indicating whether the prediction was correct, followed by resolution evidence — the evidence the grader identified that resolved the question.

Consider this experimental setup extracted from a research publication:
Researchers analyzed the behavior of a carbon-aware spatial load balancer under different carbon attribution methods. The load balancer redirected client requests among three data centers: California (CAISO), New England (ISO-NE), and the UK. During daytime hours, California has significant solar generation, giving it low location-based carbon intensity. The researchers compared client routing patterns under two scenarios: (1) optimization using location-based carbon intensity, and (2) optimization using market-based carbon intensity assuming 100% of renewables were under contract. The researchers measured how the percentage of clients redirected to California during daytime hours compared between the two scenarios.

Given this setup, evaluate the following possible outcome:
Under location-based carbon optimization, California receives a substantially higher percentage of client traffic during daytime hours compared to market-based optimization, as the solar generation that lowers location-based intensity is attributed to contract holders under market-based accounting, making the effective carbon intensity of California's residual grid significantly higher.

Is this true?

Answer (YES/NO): YES